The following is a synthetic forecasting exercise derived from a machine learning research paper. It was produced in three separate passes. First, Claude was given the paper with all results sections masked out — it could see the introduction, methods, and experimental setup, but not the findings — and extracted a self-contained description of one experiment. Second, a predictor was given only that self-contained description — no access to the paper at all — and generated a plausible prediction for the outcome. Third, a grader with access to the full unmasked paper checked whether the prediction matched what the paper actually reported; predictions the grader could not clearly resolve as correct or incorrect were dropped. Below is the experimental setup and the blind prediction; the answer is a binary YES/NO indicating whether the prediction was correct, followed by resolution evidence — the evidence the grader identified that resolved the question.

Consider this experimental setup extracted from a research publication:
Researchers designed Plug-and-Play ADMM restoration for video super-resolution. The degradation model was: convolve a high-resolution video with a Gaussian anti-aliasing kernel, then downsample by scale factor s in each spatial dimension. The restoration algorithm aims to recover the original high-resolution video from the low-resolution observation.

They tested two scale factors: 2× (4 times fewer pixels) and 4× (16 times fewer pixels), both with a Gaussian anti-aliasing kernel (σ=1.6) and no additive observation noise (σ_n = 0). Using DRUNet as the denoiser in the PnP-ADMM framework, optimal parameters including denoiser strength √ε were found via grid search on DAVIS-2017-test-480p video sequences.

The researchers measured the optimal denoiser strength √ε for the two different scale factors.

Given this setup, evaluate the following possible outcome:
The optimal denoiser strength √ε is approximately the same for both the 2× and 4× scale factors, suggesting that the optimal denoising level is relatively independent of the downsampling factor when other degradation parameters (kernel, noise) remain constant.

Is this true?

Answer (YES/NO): NO